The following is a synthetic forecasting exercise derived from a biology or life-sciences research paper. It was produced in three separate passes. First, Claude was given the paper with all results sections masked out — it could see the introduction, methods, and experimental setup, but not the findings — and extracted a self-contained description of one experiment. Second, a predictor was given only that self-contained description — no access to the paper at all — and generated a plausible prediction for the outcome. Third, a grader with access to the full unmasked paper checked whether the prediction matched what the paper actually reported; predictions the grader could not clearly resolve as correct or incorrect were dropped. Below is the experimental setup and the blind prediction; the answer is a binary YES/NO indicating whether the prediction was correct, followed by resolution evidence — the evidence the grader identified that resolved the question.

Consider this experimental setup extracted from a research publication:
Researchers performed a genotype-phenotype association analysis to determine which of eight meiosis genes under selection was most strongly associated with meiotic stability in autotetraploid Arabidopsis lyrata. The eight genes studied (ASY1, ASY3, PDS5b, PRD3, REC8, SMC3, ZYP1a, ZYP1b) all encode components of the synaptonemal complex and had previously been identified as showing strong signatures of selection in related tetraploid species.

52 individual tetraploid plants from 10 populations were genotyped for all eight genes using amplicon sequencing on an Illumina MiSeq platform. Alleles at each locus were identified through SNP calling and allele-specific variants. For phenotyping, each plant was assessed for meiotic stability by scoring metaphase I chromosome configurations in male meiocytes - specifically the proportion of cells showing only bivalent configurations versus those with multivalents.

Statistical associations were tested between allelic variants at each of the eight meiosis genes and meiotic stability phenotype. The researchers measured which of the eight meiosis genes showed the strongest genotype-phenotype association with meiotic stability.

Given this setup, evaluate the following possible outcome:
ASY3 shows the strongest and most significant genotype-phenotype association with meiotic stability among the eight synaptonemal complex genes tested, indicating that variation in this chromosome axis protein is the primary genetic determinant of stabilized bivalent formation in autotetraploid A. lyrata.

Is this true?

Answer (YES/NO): YES